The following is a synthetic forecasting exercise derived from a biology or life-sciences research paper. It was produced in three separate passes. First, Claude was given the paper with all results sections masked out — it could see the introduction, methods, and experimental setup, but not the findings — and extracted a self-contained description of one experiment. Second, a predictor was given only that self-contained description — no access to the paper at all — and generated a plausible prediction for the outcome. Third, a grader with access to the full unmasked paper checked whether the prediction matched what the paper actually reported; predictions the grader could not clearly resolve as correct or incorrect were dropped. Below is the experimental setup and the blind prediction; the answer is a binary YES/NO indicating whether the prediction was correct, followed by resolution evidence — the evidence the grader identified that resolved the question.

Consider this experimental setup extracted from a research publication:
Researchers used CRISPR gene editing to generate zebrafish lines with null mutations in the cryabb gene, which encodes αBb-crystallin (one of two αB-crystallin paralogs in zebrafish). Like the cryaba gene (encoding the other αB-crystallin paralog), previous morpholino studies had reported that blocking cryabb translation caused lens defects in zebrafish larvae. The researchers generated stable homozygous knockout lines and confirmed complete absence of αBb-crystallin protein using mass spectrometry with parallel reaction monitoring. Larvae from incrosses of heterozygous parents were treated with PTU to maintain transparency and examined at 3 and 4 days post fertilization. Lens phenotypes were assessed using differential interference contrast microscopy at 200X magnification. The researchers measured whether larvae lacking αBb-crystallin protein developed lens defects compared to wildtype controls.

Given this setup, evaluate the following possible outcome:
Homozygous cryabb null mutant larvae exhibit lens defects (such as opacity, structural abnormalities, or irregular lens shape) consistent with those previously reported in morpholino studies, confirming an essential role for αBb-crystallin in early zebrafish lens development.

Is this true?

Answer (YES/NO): NO